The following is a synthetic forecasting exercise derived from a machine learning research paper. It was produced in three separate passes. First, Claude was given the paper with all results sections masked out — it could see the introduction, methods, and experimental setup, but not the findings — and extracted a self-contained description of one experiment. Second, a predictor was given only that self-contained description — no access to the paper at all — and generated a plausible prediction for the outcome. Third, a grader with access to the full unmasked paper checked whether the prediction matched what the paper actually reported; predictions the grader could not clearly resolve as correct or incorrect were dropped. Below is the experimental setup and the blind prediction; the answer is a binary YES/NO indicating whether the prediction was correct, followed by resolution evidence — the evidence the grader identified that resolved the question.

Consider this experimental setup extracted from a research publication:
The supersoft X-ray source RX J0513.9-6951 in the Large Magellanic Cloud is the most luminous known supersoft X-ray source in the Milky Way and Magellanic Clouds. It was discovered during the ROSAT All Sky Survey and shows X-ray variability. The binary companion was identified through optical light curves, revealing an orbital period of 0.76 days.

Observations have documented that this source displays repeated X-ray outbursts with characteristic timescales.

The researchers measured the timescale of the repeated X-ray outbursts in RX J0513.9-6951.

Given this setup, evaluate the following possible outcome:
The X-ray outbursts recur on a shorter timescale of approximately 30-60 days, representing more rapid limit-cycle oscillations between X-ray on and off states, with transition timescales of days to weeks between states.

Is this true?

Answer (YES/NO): NO